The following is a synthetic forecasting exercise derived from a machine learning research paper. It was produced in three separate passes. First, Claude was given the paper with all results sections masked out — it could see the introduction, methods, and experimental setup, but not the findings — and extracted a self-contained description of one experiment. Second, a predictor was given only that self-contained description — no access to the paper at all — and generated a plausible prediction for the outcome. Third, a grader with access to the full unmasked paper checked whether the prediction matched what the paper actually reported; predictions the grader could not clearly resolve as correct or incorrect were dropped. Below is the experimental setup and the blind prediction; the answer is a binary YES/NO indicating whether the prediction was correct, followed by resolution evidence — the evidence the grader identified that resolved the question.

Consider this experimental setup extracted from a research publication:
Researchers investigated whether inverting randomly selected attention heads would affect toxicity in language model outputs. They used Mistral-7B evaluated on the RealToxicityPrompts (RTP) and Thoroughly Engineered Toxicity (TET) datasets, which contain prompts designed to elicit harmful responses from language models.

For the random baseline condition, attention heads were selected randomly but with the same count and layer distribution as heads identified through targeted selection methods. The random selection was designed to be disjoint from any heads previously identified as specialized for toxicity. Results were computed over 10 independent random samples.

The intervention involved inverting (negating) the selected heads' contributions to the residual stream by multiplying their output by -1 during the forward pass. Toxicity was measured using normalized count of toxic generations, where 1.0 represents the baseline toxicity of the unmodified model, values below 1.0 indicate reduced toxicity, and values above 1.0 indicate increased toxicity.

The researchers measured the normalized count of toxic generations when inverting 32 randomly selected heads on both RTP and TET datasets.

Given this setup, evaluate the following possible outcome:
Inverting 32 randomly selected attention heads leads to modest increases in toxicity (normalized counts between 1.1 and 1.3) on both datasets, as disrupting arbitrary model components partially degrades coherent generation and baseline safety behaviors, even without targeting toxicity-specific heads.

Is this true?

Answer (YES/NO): NO